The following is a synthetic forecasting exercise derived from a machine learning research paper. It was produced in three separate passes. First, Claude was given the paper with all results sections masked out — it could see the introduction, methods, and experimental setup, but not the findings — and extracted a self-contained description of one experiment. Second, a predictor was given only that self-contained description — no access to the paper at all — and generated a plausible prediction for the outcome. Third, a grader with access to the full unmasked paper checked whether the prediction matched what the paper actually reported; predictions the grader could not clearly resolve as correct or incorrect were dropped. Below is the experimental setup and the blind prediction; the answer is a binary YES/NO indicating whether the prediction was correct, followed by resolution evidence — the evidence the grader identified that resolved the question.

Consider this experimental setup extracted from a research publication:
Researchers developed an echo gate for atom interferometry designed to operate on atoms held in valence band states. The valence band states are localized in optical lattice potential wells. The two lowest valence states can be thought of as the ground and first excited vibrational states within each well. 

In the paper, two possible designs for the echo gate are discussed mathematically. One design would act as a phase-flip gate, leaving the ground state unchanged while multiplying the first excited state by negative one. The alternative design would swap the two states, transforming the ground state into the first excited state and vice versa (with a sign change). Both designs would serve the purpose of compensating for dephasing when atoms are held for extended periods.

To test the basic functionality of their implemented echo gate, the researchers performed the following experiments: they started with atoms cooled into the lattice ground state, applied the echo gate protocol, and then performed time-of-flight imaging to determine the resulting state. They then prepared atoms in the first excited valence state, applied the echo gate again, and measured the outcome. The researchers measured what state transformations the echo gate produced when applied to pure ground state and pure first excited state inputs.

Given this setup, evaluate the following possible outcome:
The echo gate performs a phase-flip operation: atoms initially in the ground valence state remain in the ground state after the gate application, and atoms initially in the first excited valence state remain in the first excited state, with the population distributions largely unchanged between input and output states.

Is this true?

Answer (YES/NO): NO